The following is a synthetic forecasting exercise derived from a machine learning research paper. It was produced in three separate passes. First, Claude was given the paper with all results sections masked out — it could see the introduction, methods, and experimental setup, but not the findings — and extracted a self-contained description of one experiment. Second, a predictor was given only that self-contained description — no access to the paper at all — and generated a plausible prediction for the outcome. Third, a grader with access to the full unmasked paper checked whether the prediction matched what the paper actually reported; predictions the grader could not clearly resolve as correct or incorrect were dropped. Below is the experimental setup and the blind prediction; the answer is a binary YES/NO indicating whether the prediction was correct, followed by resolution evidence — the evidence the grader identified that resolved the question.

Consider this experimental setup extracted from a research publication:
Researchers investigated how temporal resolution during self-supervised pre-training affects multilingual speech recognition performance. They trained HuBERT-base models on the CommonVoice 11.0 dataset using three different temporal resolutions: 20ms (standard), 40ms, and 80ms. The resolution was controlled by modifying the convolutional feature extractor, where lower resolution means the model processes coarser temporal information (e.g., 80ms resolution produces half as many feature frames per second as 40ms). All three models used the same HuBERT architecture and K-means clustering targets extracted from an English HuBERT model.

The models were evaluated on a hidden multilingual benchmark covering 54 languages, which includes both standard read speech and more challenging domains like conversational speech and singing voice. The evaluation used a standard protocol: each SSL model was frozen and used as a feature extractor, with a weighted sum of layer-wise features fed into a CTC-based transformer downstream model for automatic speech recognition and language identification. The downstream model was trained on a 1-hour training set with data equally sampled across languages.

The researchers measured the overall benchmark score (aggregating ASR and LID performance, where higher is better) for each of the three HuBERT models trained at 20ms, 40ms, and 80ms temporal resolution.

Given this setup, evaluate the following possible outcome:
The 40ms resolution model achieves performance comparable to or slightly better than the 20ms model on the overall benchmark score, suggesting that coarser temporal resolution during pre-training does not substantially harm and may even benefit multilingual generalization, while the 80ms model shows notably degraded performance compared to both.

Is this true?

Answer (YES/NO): NO